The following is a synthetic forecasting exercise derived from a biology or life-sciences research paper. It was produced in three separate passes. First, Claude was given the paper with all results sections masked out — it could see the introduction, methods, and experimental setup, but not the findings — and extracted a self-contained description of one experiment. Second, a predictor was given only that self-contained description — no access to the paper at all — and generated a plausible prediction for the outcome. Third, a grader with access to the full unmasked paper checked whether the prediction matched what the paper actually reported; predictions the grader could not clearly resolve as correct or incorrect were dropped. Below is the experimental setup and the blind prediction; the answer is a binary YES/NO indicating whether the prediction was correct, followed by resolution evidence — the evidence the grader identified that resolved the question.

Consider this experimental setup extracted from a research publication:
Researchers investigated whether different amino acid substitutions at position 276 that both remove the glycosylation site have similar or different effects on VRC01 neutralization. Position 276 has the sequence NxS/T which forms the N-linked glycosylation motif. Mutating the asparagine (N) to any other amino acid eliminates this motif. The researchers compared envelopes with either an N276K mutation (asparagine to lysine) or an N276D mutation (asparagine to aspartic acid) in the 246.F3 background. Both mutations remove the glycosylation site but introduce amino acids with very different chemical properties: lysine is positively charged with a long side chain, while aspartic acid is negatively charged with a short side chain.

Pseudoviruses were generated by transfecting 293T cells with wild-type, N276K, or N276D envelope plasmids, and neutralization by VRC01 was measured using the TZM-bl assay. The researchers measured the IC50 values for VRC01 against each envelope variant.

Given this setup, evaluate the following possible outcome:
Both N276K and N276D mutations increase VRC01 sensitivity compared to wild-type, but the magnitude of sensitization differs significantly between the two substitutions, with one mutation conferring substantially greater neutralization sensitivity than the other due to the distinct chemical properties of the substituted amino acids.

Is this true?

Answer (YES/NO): NO